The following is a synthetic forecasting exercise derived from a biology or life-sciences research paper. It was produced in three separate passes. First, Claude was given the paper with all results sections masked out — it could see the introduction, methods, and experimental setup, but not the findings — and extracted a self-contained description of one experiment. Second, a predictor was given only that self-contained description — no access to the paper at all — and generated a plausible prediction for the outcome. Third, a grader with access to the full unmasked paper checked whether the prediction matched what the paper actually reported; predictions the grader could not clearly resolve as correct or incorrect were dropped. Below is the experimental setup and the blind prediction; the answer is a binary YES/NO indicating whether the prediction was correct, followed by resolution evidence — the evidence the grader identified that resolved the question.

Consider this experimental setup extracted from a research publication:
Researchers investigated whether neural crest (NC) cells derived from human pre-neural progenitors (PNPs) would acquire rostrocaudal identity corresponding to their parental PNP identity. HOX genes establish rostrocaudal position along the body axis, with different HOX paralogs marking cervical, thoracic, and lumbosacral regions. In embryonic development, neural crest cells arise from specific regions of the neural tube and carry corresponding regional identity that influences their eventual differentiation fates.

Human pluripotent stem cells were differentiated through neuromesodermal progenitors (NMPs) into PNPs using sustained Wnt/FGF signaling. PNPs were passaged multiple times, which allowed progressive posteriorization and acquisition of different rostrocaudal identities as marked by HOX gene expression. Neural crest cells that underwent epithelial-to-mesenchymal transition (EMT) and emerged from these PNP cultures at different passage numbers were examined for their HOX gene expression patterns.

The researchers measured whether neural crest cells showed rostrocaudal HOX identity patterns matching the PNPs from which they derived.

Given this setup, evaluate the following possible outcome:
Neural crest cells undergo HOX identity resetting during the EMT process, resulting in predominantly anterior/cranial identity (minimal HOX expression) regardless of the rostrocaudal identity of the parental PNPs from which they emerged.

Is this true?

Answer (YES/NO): NO